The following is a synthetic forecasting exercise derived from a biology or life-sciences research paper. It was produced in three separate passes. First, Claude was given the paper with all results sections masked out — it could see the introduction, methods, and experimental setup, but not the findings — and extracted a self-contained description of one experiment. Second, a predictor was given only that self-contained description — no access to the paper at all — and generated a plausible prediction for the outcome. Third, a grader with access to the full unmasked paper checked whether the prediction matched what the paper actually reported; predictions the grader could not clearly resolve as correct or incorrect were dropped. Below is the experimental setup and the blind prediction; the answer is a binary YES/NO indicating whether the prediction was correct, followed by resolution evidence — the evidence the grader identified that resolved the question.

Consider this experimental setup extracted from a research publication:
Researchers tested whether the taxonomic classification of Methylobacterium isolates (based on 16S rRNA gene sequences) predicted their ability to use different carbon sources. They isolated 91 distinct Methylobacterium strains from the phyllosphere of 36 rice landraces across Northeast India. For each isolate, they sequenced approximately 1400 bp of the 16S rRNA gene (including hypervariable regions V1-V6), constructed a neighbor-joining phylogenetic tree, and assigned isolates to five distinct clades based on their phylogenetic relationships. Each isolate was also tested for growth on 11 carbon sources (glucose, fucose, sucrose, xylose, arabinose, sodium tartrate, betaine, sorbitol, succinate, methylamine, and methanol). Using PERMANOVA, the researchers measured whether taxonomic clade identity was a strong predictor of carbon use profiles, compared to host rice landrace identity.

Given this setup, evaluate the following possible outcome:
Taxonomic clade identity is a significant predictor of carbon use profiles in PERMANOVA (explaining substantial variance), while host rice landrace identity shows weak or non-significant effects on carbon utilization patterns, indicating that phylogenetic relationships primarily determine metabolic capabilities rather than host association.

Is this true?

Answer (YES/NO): NO